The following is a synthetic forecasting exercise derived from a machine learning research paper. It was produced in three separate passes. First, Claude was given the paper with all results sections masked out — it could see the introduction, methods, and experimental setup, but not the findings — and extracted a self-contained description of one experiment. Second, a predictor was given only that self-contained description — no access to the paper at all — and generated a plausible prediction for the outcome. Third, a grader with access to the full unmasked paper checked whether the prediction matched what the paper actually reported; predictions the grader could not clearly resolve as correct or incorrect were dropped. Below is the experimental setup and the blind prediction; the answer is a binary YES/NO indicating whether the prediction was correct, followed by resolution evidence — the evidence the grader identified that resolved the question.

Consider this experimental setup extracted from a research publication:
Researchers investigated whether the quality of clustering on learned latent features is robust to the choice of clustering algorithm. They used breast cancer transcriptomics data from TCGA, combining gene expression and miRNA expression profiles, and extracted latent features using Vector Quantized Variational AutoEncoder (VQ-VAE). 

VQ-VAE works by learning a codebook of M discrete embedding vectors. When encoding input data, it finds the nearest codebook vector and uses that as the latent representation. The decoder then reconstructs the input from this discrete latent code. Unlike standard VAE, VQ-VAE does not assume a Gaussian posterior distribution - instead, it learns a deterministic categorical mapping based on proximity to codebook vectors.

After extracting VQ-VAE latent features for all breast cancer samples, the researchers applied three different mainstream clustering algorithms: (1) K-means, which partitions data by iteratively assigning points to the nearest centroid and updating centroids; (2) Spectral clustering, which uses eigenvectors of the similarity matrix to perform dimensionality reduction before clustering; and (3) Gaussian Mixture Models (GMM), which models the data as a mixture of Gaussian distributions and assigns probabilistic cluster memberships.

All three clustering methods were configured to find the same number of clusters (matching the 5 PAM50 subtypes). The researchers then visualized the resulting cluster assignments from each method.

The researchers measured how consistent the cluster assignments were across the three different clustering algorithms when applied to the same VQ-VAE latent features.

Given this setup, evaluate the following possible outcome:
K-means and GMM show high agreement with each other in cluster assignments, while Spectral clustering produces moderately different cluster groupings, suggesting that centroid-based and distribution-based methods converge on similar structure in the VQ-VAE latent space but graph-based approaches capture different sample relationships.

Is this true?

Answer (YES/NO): NO